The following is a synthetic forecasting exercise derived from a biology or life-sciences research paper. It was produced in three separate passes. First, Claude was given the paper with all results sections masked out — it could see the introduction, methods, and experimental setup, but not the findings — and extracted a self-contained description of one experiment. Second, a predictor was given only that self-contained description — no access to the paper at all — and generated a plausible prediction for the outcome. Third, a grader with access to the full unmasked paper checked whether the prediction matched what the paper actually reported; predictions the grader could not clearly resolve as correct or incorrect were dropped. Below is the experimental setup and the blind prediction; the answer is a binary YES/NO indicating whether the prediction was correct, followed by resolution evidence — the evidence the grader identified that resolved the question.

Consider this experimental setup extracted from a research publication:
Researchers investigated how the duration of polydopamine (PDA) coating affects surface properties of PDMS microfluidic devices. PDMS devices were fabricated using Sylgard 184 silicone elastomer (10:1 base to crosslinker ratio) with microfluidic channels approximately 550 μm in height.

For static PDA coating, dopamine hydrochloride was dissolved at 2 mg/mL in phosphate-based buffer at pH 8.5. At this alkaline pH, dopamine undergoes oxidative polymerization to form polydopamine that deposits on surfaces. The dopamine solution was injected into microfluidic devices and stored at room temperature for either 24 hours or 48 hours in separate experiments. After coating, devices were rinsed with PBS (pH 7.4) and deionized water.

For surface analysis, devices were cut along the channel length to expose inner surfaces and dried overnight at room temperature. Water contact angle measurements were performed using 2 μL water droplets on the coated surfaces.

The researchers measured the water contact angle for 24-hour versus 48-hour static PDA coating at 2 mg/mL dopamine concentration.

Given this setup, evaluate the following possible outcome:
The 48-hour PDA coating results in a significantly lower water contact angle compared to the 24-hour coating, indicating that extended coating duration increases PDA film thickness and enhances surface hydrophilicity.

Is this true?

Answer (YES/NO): NO